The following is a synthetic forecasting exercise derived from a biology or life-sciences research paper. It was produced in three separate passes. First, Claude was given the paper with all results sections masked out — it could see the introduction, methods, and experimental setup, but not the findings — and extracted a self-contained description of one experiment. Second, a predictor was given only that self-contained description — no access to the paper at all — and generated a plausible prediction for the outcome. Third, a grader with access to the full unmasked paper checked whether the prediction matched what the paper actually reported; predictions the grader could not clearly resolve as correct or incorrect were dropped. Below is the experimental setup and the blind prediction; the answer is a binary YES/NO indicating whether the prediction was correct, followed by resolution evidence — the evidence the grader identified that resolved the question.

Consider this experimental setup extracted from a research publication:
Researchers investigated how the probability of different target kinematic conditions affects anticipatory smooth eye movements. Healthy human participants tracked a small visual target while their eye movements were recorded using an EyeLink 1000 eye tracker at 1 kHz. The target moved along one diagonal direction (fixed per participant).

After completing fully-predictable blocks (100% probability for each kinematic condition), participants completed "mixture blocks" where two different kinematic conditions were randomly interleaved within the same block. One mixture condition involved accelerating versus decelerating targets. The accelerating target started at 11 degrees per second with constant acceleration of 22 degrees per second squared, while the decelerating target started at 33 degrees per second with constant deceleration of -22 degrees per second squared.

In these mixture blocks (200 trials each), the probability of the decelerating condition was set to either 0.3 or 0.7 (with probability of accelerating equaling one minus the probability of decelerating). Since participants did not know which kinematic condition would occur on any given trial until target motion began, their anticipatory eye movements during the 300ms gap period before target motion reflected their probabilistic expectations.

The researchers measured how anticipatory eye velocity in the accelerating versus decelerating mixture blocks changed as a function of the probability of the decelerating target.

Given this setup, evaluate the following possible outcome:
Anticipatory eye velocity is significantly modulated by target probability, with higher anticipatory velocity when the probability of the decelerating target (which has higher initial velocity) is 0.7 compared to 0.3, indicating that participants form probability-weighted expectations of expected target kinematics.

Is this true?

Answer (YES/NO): YES